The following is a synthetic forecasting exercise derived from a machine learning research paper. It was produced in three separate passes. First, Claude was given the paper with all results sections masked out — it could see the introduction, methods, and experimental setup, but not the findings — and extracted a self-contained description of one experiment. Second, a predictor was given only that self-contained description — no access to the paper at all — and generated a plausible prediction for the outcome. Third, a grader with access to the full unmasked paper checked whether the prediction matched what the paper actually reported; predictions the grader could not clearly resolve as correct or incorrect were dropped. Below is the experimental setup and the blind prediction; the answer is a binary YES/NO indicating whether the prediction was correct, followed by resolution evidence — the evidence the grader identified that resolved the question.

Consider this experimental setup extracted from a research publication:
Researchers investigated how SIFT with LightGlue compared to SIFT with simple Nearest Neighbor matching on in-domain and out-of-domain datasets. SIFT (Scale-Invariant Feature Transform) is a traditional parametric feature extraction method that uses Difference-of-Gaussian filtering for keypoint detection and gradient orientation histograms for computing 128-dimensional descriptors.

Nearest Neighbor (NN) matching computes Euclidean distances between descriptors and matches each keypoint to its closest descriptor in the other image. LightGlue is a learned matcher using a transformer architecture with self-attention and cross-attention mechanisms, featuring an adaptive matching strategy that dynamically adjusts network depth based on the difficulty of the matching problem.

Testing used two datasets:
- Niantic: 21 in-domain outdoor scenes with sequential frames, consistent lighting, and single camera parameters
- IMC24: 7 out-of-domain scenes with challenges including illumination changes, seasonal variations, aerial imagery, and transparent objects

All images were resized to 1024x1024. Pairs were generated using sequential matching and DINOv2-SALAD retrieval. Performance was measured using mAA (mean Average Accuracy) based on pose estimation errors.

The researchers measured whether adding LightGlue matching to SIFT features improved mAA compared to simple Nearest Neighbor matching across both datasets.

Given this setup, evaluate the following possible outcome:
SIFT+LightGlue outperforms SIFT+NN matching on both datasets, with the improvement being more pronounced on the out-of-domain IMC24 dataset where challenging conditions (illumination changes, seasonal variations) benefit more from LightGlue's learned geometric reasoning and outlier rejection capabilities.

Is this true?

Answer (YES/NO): YES